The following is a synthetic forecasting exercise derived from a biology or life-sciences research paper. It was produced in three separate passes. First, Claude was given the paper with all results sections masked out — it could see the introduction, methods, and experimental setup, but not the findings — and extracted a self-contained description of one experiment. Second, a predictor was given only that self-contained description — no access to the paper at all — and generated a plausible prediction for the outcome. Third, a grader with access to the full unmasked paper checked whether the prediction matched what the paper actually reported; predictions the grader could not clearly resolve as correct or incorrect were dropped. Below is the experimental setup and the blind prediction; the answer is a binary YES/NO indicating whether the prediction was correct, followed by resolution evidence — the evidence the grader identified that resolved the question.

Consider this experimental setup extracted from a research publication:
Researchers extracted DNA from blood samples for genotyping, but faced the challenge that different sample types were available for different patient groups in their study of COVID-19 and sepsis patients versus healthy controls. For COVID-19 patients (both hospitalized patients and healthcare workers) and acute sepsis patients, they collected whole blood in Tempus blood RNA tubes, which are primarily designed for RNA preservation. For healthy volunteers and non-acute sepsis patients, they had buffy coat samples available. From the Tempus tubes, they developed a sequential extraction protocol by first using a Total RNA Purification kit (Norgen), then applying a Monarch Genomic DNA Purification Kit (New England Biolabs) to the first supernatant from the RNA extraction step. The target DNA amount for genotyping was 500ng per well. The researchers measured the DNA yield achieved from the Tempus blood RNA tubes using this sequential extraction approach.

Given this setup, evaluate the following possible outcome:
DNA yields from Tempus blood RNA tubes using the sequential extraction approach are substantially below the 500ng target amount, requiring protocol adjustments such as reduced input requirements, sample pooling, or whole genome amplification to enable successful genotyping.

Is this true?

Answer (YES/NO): NO